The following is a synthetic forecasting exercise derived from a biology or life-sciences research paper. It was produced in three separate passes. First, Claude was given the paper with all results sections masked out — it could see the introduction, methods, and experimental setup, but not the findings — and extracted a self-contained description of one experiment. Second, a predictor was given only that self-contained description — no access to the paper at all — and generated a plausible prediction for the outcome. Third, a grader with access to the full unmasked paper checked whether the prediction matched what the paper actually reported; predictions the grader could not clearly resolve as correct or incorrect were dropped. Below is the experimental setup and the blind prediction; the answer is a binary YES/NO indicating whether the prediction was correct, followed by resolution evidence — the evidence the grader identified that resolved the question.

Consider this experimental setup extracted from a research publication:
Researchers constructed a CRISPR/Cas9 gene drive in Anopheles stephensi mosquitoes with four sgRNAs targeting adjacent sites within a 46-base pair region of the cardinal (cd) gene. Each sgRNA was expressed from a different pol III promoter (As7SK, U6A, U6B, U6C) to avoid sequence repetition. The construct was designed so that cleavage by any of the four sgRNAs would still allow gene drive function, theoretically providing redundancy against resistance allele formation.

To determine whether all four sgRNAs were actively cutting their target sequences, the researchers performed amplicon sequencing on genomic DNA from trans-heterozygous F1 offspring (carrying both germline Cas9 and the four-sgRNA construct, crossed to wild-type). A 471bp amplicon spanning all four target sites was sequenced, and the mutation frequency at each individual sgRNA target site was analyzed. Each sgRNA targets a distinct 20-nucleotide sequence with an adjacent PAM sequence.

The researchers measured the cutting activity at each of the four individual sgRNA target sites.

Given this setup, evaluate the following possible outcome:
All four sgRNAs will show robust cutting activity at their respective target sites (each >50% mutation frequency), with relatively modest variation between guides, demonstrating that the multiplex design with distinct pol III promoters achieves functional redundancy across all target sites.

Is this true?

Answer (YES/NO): NO